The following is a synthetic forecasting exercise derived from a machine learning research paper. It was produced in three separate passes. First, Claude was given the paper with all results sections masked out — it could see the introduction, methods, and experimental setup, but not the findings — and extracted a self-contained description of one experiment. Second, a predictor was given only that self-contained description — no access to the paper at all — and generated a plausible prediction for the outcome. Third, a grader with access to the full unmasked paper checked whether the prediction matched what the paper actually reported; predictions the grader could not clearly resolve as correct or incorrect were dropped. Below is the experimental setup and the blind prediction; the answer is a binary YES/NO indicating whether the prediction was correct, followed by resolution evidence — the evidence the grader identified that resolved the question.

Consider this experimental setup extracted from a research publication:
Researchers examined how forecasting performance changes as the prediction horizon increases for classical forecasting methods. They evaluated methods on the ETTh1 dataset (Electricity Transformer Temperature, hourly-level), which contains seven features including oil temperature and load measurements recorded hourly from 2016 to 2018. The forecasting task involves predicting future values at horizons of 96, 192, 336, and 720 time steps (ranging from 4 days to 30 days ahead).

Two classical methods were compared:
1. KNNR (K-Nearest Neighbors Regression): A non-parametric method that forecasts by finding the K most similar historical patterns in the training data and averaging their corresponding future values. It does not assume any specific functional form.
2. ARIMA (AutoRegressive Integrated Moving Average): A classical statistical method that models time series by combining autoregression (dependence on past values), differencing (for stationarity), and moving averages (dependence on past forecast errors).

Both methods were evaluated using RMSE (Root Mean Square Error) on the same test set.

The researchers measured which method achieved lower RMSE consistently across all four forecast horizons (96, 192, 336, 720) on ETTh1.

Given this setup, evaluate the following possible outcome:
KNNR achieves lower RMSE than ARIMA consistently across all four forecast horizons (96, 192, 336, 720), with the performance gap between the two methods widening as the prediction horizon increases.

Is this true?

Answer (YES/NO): NO